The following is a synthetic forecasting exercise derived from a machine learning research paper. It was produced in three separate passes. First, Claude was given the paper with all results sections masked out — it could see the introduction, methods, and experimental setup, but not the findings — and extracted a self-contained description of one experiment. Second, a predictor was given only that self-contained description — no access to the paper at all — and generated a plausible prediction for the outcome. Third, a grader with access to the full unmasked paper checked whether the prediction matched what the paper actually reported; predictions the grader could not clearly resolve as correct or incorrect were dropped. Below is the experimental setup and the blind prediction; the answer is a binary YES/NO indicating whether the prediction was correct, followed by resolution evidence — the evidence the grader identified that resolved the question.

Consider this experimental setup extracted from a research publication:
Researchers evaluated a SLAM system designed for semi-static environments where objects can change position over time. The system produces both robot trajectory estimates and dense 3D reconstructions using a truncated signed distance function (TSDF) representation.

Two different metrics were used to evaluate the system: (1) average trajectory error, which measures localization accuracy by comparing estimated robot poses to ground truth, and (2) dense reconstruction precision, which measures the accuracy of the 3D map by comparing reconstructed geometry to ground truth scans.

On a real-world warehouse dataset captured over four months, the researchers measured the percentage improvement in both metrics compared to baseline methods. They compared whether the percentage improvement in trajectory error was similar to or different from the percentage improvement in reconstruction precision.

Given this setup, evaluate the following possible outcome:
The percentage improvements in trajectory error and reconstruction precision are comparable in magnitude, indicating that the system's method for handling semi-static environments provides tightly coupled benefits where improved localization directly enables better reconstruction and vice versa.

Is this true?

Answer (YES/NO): NO